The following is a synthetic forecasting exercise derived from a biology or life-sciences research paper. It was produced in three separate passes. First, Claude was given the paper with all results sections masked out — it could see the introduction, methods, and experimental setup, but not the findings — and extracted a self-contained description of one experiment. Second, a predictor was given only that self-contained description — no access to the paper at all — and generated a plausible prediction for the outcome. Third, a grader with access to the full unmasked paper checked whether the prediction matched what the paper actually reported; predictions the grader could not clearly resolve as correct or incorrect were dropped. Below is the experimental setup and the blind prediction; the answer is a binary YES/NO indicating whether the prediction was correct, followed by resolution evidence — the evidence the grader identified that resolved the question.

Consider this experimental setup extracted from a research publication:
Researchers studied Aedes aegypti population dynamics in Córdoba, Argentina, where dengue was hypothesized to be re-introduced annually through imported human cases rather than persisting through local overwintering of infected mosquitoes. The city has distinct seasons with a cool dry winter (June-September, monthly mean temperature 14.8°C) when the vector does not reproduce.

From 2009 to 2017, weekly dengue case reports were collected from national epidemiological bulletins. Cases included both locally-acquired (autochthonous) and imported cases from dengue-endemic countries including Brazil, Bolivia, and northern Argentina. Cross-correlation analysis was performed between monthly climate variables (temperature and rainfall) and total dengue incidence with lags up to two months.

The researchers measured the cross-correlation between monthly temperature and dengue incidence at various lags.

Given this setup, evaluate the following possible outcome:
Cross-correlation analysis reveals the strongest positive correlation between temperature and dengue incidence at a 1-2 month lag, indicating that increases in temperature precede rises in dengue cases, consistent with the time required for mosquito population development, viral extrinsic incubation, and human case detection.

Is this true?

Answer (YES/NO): NO